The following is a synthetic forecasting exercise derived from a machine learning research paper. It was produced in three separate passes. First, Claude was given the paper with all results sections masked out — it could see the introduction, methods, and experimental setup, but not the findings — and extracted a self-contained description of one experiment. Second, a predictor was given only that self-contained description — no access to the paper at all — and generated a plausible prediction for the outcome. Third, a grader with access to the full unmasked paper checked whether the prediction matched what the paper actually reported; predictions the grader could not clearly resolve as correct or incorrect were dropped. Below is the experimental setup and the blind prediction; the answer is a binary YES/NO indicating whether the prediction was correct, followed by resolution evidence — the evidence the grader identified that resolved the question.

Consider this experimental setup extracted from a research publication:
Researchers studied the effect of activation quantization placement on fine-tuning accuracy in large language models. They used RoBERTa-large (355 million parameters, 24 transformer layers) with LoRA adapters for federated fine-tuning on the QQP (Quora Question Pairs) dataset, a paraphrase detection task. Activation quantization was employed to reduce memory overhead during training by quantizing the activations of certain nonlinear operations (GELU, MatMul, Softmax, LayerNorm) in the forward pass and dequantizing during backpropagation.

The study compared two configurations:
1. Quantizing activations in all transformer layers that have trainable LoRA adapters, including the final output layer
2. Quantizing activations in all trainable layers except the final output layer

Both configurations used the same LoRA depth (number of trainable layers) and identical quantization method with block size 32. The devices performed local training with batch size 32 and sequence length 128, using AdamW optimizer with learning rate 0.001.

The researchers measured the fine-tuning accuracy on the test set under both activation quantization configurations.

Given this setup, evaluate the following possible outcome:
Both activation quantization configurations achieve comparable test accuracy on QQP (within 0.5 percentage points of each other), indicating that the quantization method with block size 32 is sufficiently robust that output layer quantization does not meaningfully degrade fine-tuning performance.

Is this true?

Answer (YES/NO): NO